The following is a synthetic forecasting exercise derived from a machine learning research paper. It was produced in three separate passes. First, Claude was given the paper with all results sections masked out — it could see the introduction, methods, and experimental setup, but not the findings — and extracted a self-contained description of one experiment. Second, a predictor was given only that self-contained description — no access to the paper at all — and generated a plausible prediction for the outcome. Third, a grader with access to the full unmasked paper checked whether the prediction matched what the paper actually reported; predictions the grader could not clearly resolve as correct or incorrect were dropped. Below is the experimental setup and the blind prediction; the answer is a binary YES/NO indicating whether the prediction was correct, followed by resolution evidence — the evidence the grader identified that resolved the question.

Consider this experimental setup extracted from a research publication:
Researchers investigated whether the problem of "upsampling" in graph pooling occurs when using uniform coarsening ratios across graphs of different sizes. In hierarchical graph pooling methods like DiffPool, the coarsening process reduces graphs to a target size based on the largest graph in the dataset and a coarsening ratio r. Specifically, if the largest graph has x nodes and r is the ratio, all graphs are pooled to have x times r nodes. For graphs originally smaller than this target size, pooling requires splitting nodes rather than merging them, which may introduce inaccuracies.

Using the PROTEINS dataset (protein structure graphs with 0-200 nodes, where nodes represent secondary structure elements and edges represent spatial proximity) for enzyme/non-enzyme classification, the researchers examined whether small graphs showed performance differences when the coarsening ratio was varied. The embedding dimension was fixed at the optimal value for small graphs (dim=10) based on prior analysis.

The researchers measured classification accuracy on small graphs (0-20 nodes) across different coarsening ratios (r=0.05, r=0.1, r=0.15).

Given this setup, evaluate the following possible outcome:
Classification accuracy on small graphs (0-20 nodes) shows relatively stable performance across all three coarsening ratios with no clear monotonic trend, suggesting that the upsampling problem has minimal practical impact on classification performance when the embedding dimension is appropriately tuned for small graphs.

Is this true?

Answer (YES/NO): NO